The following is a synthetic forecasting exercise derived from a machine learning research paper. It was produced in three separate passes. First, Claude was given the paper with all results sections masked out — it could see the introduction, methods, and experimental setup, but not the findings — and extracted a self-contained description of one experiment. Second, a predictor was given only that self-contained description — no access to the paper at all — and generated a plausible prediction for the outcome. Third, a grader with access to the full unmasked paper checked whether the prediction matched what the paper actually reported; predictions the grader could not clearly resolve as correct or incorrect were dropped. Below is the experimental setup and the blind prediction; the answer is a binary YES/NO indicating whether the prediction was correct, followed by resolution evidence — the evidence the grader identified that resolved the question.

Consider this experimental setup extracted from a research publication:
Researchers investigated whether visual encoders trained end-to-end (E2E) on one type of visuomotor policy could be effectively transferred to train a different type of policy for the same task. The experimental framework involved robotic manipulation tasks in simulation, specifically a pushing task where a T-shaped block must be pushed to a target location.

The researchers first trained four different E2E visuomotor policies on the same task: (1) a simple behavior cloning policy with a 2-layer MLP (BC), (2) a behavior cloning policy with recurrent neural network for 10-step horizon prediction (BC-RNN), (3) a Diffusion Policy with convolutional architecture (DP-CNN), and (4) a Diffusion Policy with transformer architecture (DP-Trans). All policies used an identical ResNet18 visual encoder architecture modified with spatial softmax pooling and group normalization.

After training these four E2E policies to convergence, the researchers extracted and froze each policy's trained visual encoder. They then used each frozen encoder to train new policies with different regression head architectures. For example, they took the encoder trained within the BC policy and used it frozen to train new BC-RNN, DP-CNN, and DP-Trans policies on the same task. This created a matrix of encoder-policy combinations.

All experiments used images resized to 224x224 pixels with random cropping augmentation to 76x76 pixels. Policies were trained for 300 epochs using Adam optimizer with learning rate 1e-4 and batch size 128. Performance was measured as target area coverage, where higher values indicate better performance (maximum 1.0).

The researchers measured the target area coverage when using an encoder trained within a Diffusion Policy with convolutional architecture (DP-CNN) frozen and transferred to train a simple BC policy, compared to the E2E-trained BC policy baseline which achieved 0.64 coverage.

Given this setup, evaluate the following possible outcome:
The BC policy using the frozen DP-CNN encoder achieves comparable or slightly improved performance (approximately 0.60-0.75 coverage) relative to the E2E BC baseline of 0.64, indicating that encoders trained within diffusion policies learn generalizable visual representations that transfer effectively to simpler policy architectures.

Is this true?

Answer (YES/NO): NO